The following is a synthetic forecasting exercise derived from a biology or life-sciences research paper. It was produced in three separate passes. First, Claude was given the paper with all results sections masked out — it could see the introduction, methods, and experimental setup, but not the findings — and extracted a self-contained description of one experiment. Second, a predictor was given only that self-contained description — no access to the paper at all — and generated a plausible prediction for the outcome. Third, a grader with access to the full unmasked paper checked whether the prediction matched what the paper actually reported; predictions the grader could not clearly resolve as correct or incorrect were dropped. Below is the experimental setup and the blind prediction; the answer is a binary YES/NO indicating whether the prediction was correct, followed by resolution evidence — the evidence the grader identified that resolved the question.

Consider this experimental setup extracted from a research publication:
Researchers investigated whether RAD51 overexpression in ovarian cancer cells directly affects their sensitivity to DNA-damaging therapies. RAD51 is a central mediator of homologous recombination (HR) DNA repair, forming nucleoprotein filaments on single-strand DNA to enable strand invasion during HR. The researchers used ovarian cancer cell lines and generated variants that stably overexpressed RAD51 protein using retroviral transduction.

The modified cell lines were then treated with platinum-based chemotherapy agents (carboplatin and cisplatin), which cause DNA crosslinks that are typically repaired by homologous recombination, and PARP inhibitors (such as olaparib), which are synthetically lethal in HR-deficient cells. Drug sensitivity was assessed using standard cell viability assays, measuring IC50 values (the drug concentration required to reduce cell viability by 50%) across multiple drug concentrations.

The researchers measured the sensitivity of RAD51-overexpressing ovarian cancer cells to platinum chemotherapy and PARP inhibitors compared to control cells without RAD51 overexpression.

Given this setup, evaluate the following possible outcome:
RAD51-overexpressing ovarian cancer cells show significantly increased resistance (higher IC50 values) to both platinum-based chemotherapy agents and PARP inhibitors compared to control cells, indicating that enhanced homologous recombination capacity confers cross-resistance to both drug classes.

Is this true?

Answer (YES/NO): NO